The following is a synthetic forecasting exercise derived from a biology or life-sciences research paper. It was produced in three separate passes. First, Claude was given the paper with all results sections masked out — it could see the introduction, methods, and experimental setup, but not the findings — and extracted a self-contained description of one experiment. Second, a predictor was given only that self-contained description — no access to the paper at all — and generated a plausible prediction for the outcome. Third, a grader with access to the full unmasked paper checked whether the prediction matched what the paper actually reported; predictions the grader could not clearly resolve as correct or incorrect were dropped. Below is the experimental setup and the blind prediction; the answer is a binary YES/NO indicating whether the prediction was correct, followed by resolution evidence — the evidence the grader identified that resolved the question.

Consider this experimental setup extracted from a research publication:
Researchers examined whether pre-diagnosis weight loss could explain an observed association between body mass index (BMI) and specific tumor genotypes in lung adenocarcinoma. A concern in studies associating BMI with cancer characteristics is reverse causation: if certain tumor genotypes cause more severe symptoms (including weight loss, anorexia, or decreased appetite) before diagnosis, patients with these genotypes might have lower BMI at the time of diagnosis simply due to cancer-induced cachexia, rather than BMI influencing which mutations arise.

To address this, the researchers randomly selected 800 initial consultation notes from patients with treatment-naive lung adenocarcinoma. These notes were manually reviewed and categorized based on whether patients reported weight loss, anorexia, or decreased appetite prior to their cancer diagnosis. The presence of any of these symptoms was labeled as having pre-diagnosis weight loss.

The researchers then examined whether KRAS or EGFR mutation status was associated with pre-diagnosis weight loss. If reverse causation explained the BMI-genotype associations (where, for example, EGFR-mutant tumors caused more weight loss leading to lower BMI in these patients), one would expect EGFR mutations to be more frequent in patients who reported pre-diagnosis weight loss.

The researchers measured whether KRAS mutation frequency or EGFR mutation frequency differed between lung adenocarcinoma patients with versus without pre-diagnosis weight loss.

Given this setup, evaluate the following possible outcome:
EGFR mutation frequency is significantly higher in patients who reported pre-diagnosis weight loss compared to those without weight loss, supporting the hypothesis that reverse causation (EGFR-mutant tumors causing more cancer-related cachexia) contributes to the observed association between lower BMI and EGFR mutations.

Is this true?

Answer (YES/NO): NO